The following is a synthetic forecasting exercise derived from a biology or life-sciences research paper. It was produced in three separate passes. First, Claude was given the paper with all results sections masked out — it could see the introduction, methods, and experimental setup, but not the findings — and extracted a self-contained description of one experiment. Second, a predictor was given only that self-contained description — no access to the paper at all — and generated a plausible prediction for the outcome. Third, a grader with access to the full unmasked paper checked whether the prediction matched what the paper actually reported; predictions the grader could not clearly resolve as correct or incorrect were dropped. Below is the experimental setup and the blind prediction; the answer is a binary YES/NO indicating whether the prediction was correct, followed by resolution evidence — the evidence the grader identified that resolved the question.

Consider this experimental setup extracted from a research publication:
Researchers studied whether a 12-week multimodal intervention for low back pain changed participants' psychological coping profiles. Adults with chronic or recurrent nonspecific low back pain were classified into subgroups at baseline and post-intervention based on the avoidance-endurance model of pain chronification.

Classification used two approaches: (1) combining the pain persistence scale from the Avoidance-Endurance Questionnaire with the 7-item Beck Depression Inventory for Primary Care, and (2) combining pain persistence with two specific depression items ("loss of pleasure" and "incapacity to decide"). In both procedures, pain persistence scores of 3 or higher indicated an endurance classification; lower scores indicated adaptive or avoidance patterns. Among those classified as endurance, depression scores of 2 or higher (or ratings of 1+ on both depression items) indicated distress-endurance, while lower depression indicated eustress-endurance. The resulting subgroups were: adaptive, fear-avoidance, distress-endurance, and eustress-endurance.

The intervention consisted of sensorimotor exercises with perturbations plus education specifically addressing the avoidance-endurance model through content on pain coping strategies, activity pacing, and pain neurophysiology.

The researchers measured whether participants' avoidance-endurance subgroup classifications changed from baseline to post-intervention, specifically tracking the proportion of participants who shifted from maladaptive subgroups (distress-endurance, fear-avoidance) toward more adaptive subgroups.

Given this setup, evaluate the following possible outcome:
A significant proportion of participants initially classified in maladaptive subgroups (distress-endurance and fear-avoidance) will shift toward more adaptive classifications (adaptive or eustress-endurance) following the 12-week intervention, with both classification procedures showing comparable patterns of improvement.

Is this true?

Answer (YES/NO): NO